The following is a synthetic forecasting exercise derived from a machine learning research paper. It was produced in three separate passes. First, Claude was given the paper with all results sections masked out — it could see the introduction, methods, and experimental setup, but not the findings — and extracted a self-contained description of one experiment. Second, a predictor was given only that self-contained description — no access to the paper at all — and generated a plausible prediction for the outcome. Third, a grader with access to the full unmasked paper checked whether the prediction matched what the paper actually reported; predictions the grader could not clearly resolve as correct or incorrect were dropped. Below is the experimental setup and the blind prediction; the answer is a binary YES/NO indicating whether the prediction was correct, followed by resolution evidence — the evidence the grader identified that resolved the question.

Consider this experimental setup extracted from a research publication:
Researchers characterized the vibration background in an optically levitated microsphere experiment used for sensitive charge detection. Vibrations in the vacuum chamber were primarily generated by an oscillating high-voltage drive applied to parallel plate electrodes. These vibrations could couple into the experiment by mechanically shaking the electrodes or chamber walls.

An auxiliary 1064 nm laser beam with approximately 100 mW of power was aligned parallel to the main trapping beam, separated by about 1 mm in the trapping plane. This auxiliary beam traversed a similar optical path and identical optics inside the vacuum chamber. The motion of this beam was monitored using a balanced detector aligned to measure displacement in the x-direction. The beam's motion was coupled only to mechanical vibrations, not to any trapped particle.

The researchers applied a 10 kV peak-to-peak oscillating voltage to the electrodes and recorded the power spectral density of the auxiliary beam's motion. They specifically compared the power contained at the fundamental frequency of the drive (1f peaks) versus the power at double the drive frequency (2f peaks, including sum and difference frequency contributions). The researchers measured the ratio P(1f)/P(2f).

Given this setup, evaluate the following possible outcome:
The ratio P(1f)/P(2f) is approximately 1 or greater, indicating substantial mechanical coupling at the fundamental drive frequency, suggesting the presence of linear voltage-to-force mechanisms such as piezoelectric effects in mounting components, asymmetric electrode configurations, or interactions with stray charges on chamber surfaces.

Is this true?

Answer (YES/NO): NO